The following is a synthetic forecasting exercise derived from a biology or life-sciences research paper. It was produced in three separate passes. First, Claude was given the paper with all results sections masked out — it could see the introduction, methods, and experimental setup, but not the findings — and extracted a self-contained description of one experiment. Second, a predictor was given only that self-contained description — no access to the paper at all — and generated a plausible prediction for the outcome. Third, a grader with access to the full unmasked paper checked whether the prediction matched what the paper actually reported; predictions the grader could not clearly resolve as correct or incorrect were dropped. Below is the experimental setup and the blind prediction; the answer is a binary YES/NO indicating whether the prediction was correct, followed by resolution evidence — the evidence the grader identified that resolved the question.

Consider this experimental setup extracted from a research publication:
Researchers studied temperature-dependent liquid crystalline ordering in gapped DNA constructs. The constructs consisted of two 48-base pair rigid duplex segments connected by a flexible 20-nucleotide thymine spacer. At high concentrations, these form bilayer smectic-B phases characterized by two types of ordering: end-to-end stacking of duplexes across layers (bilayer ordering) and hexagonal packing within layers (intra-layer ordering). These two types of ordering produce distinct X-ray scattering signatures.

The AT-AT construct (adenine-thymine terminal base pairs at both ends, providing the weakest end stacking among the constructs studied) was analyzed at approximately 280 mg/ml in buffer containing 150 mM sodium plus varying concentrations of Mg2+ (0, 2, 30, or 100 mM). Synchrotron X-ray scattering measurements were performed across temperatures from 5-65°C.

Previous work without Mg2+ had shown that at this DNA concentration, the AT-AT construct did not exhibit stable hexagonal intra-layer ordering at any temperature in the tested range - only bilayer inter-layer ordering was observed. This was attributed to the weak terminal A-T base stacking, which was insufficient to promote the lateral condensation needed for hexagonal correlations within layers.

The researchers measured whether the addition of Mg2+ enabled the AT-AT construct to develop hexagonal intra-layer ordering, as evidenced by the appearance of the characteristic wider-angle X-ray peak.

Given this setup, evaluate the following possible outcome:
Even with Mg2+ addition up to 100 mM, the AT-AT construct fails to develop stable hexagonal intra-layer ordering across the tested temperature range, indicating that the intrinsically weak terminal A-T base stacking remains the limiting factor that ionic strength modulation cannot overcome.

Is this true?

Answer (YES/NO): NO